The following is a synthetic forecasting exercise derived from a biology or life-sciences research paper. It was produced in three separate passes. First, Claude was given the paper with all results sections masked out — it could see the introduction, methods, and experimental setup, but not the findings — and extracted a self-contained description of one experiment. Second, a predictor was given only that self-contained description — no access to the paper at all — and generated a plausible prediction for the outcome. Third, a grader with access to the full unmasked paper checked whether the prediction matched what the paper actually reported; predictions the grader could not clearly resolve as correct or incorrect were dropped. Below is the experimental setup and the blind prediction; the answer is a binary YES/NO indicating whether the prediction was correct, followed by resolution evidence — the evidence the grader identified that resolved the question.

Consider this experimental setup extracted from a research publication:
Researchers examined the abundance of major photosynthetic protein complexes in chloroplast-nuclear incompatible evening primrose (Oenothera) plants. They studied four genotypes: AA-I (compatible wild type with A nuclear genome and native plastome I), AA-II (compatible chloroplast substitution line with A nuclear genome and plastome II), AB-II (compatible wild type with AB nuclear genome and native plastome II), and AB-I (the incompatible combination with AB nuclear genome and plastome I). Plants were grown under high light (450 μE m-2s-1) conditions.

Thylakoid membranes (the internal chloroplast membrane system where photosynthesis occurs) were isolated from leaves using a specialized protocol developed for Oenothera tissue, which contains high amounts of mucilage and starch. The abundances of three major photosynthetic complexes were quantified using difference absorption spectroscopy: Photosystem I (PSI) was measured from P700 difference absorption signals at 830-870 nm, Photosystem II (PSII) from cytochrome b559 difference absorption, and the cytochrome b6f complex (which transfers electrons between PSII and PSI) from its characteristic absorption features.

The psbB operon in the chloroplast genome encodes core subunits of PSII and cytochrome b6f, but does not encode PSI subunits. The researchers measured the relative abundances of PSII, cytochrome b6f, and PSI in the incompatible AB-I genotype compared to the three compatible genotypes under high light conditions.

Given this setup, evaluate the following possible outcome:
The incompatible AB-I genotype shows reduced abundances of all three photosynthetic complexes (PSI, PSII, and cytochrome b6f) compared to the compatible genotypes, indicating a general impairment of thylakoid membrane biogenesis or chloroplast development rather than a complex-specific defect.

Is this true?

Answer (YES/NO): NO